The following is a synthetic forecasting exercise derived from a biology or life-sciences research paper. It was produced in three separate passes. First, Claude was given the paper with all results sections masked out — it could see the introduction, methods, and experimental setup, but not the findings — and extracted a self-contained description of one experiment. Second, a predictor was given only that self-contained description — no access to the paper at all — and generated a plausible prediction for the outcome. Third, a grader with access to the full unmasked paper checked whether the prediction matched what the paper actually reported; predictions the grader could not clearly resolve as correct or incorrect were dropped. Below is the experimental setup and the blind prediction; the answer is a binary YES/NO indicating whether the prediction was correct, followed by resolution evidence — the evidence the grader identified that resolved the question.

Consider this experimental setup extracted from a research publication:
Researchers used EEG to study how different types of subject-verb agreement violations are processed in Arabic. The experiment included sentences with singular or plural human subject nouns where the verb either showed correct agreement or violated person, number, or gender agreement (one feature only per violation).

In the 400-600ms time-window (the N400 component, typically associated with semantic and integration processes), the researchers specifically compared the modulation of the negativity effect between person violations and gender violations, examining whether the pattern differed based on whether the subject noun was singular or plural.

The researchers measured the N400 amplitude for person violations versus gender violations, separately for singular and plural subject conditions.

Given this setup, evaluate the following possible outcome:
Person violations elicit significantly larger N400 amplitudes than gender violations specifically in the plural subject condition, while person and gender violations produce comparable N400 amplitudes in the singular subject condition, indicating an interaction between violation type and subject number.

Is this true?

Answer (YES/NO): NO